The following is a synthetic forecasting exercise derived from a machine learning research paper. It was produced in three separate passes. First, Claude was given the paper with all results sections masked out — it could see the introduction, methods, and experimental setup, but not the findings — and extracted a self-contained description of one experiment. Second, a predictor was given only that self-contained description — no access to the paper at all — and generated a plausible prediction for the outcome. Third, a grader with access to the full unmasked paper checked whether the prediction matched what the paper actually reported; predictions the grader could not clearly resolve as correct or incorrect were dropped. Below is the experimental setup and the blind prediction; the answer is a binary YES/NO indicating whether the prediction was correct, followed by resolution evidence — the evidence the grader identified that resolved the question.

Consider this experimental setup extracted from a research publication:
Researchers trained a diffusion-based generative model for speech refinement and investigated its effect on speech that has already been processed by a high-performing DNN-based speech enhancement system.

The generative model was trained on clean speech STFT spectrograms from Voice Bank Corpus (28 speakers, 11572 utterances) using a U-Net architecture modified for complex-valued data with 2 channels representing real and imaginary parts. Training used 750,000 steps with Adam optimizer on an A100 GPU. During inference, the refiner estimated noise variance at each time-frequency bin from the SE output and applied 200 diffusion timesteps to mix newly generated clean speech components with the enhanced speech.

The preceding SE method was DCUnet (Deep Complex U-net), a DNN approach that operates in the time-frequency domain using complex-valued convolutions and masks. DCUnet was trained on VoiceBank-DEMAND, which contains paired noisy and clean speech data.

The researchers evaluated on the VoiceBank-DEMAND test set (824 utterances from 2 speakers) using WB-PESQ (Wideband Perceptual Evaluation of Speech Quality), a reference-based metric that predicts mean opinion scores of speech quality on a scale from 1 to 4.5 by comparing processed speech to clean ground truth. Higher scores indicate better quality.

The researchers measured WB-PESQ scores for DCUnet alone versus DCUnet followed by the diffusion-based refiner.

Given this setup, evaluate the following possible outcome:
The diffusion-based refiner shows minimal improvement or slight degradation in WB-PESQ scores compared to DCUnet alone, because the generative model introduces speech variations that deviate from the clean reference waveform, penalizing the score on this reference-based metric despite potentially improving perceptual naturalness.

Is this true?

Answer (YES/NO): YES